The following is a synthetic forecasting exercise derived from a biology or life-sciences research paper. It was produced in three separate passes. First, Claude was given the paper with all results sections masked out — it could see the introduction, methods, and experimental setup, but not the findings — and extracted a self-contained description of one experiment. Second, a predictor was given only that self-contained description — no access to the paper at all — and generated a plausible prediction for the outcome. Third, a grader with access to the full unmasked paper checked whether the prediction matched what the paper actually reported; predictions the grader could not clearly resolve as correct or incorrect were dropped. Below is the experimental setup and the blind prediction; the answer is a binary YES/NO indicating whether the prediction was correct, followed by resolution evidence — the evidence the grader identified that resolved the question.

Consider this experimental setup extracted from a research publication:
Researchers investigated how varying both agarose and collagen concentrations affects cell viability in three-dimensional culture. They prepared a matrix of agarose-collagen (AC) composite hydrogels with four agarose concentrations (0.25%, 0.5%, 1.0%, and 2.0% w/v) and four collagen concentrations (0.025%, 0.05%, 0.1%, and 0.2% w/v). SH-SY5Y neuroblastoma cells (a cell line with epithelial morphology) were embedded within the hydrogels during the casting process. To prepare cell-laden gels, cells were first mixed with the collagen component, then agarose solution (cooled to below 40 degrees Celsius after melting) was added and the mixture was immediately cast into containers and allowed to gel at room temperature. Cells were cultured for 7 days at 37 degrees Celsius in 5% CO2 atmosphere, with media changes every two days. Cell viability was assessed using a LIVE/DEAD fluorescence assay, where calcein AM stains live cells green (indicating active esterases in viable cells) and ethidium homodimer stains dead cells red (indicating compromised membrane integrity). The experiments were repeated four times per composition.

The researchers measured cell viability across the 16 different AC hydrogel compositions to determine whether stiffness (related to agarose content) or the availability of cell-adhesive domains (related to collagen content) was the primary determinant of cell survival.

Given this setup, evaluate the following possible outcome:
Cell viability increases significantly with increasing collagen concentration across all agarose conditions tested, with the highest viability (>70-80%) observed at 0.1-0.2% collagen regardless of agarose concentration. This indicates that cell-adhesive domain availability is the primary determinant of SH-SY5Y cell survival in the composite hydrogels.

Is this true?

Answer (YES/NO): NO